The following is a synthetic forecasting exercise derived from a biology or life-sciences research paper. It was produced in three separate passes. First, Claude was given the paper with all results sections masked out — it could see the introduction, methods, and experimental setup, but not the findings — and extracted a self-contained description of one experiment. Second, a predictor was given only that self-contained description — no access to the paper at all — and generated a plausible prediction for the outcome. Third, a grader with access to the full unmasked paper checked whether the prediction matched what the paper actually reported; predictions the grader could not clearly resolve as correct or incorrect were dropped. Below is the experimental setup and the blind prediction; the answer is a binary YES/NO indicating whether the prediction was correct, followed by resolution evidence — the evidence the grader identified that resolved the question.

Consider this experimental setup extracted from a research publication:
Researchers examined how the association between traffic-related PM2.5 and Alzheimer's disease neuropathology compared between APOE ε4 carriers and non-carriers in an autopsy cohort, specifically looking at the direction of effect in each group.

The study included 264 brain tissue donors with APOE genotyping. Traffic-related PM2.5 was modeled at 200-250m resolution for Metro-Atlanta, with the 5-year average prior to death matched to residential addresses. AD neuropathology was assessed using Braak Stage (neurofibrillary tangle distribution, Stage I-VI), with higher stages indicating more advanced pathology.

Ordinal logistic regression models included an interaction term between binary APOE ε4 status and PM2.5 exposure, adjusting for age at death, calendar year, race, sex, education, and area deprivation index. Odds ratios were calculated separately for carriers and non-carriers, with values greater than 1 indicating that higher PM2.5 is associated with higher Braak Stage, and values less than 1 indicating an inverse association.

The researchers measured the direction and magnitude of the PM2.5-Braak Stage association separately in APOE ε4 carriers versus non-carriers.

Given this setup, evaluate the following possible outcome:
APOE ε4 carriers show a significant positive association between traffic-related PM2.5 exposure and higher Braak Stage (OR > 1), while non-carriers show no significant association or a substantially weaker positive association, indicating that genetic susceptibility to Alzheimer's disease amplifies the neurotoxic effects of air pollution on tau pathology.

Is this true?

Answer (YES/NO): NO